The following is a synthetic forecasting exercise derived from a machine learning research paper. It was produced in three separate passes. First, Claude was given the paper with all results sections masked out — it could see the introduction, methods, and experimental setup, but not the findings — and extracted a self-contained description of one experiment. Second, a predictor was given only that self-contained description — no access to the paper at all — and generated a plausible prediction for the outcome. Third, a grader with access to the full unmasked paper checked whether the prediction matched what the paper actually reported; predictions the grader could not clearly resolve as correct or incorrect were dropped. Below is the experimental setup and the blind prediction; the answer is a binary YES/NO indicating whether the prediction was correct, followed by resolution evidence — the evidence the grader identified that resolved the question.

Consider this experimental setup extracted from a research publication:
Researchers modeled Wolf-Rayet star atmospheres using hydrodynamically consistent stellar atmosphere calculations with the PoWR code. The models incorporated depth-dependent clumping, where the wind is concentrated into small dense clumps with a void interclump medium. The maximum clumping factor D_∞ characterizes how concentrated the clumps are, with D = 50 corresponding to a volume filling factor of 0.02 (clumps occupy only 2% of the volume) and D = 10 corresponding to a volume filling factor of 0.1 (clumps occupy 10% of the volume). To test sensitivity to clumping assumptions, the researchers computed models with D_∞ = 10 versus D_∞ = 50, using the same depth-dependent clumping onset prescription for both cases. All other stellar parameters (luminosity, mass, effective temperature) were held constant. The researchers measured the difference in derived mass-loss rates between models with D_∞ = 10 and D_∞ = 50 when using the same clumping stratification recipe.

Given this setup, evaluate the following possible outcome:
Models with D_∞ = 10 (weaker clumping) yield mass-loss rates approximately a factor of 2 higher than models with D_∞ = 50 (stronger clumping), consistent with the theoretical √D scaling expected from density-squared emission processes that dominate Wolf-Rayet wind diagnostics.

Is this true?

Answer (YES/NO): NO